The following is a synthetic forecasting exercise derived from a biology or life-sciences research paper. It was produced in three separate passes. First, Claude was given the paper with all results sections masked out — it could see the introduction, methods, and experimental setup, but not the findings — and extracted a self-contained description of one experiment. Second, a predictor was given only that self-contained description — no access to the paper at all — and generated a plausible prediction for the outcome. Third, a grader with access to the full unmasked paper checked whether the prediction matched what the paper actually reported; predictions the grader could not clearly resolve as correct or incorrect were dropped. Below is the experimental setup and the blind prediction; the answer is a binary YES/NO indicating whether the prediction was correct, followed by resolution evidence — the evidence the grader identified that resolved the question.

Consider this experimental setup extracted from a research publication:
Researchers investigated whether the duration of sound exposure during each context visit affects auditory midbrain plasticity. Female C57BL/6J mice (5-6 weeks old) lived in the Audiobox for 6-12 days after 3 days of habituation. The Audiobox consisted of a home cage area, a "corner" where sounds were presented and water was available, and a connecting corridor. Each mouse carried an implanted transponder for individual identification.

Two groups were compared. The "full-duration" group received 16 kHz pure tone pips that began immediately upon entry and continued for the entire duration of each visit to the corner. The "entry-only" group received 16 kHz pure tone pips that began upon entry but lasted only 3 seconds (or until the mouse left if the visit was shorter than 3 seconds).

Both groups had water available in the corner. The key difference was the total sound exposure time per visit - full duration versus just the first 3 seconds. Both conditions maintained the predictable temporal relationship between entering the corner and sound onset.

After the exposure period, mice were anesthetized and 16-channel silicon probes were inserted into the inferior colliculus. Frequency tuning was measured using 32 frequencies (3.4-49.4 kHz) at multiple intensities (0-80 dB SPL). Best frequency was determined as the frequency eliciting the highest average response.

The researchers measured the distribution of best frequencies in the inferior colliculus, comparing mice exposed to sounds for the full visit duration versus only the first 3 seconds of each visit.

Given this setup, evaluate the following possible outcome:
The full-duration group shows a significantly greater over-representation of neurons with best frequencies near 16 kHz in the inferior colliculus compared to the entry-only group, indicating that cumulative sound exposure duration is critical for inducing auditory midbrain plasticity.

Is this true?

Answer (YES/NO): NO